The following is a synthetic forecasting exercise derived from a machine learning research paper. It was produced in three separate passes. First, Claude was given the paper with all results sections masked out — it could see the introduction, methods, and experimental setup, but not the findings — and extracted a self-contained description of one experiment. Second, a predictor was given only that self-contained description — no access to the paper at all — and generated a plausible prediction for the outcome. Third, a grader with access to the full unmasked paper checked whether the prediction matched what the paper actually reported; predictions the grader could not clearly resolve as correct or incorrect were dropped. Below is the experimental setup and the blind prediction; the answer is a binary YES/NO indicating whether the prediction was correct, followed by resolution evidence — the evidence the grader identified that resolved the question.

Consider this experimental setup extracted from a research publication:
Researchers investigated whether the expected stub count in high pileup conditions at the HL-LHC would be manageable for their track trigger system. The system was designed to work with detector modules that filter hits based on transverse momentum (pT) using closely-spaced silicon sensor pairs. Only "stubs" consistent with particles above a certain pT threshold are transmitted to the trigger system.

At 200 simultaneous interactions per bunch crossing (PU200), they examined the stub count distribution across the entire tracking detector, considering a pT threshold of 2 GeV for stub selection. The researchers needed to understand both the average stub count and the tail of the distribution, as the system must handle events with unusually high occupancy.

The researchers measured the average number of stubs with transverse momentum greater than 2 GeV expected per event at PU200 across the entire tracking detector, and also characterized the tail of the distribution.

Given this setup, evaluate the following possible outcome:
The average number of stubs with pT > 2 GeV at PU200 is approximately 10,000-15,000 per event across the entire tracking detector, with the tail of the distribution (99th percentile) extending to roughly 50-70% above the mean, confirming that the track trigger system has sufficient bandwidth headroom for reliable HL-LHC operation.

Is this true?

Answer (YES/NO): NO